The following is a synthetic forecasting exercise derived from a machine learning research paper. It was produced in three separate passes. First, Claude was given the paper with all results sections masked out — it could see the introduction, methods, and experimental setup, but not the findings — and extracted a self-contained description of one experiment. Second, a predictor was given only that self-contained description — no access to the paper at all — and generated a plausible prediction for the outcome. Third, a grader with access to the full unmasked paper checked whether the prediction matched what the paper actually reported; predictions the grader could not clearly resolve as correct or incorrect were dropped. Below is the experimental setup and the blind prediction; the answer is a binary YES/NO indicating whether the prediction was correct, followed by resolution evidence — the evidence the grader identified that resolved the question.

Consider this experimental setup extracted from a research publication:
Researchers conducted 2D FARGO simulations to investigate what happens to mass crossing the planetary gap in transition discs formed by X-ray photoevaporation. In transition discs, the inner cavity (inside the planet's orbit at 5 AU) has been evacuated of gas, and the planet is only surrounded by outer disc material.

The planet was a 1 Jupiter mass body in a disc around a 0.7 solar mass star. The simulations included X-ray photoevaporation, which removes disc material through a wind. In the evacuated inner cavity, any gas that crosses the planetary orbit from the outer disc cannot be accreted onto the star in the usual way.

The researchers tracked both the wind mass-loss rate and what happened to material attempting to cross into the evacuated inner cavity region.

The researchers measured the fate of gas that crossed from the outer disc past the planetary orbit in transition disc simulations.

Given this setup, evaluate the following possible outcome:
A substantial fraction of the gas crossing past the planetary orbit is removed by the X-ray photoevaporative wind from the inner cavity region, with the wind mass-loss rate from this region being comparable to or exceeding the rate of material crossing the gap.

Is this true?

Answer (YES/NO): YES